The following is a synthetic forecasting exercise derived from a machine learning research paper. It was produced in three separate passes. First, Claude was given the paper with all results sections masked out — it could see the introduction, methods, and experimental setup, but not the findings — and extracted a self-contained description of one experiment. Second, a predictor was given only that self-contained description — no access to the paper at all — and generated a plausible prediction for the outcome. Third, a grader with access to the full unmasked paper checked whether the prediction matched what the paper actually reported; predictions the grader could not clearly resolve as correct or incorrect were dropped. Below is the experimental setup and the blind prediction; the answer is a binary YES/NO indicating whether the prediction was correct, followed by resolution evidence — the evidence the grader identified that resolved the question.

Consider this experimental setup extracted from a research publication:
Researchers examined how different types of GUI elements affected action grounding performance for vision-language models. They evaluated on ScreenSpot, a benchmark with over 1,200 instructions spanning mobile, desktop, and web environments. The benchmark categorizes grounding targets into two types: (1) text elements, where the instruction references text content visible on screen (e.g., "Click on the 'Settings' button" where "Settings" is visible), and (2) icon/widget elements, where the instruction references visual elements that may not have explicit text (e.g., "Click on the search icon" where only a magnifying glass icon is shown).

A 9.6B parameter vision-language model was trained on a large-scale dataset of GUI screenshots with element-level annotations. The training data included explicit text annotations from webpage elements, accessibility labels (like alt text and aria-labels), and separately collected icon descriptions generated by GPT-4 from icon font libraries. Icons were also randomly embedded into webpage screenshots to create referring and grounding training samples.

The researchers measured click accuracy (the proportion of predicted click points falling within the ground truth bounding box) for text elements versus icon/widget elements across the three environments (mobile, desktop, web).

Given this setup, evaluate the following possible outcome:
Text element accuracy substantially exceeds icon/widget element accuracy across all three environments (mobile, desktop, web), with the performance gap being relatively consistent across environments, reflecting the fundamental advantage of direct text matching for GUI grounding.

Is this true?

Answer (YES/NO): NO